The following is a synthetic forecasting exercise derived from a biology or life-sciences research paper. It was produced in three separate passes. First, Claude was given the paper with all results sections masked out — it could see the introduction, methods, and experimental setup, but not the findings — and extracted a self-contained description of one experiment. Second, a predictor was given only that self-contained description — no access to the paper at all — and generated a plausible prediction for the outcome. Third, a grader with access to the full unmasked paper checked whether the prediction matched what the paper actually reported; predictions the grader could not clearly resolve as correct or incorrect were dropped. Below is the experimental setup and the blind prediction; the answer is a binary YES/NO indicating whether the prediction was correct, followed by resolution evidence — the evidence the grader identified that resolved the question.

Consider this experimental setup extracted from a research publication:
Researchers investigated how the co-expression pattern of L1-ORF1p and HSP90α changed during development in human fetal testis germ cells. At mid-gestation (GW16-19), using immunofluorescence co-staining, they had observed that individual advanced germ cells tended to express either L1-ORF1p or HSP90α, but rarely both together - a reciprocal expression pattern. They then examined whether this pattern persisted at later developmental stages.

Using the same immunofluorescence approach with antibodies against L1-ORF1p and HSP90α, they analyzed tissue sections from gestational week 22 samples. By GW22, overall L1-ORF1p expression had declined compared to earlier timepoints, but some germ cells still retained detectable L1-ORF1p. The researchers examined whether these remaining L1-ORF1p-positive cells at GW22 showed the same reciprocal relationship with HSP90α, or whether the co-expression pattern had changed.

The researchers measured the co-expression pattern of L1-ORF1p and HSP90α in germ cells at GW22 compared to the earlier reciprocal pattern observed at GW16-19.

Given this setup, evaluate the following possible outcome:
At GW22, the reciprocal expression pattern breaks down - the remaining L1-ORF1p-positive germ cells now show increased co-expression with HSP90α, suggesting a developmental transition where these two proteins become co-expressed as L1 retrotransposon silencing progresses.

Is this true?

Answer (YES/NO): YES